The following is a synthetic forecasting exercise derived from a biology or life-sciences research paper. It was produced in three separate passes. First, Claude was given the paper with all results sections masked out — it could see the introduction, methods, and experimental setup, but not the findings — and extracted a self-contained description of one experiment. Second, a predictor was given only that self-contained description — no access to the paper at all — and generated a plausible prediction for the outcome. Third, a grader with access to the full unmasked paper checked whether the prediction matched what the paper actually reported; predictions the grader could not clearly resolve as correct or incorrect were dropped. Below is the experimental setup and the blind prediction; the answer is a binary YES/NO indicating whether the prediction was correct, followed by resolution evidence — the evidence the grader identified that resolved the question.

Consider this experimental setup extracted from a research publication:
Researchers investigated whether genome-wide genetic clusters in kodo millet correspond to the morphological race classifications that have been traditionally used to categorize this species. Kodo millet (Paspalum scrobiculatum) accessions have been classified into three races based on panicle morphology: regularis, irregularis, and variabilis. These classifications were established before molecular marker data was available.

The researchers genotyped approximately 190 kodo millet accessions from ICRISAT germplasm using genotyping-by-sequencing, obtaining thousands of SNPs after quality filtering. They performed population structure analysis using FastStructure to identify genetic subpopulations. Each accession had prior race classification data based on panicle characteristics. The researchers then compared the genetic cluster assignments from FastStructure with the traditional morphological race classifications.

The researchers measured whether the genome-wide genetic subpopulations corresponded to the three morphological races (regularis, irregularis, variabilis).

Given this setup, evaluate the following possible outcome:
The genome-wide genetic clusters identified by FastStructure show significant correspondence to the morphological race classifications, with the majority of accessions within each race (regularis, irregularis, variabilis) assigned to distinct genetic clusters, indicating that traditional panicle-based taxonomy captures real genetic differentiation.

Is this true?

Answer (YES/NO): NO